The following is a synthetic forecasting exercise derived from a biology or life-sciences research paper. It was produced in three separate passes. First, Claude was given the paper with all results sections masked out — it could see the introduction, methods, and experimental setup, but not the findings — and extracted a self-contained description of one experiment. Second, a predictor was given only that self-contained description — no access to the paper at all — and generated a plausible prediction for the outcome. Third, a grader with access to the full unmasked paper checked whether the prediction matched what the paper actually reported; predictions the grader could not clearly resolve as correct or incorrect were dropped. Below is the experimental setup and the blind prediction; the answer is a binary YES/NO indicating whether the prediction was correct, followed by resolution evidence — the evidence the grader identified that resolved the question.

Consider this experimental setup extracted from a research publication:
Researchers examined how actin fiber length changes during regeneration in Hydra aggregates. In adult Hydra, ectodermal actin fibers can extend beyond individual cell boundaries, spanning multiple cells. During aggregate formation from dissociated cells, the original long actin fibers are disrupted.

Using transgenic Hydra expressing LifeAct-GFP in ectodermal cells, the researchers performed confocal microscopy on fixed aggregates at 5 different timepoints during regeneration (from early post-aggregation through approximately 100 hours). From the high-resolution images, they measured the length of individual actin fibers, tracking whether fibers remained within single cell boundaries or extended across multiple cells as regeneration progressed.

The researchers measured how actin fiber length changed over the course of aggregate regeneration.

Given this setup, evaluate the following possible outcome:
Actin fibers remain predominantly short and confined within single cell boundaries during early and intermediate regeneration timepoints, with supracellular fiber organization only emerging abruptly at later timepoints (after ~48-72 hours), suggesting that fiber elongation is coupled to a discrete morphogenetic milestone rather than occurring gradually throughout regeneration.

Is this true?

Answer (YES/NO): NO